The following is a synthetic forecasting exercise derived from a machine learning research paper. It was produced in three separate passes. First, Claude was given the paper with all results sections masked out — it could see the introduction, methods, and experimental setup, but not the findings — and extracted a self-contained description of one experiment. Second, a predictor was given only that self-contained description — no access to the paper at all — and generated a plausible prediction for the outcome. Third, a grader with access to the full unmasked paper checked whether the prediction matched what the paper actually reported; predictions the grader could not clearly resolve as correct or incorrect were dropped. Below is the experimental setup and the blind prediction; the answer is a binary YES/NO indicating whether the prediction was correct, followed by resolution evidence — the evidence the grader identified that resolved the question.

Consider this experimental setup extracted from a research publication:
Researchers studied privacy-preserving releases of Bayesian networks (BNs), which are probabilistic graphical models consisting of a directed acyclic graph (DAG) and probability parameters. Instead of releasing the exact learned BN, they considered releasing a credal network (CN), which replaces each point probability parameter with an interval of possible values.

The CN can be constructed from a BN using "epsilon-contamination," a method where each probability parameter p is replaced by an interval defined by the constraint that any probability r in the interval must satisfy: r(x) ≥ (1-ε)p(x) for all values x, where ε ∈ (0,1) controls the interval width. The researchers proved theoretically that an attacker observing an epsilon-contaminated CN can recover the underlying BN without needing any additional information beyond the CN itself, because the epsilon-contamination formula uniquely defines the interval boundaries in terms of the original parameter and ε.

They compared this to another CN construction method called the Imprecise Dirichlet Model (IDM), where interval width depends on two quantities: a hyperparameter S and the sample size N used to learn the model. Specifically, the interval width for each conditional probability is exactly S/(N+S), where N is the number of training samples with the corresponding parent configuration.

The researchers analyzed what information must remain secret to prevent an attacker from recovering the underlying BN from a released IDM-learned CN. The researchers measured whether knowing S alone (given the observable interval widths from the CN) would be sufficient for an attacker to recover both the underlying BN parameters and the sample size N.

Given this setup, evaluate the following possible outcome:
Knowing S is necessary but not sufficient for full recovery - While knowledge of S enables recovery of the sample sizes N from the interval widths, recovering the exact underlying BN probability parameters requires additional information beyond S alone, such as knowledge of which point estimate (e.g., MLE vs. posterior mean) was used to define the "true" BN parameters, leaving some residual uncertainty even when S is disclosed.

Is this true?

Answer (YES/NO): NO